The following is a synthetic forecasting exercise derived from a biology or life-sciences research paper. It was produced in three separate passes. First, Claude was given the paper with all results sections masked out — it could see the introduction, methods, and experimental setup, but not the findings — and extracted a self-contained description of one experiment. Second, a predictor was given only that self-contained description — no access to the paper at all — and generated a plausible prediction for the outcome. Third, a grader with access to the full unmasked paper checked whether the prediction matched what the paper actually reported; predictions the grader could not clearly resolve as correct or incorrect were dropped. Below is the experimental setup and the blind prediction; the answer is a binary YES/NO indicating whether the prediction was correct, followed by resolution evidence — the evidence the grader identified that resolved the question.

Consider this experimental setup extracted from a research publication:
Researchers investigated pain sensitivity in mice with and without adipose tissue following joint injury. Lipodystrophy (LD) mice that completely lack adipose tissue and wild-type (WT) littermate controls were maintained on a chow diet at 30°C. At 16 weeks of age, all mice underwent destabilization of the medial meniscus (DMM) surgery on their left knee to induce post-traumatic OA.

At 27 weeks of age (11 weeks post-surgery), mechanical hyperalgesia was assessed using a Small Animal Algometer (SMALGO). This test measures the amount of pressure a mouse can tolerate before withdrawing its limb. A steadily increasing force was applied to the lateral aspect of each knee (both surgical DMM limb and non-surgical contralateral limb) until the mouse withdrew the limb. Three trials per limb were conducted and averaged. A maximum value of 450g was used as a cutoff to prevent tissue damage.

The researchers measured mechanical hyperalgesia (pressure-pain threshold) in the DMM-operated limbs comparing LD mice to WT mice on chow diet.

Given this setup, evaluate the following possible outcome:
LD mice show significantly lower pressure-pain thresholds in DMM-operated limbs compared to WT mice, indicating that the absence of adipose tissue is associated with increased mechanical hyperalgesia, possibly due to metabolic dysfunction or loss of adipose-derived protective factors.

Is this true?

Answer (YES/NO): NO